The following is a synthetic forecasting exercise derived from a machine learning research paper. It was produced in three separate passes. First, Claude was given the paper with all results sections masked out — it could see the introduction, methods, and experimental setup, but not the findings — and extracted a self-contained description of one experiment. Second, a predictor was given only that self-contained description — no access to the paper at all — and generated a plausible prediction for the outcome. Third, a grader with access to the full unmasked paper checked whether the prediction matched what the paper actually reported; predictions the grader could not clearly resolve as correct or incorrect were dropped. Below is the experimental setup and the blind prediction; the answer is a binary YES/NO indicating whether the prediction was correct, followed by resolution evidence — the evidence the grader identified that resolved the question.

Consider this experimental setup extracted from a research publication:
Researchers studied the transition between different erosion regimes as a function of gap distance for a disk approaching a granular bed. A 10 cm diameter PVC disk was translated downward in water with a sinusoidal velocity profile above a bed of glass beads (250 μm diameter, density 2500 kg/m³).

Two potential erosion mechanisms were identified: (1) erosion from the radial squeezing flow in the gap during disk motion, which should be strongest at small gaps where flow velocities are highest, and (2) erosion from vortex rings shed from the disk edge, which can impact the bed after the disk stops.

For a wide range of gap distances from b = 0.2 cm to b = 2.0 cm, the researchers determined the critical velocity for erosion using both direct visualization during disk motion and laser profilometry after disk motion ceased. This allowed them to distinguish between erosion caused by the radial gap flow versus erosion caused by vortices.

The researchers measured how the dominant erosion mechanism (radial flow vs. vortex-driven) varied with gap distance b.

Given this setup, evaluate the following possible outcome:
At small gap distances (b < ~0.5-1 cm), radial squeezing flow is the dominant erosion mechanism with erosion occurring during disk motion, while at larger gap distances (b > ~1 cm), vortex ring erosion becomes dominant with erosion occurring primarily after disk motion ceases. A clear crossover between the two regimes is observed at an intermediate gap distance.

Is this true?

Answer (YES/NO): NO